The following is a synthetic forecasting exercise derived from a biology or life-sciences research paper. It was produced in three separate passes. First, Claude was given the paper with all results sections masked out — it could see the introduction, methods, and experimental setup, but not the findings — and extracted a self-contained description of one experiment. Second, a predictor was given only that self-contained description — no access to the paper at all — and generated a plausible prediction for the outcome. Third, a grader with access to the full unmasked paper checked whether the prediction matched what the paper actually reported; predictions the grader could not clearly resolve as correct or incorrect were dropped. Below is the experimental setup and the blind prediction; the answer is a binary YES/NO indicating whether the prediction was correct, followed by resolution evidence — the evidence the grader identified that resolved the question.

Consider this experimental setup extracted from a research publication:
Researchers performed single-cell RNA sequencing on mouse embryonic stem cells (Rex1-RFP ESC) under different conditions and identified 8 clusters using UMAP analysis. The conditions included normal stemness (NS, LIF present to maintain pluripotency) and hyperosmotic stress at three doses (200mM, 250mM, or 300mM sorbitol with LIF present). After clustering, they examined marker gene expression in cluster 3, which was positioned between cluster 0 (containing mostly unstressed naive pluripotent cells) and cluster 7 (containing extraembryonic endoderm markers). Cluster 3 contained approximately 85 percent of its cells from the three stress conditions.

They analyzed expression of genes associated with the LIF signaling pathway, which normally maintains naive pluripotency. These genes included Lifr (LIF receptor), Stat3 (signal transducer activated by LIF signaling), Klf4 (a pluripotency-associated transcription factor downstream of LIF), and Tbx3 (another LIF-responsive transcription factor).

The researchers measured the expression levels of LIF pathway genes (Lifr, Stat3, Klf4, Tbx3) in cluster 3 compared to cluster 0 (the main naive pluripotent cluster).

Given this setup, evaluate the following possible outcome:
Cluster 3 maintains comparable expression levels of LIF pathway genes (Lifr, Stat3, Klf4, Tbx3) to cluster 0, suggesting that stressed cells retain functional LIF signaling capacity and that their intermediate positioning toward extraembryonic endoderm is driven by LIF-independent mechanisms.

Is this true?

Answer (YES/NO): NO